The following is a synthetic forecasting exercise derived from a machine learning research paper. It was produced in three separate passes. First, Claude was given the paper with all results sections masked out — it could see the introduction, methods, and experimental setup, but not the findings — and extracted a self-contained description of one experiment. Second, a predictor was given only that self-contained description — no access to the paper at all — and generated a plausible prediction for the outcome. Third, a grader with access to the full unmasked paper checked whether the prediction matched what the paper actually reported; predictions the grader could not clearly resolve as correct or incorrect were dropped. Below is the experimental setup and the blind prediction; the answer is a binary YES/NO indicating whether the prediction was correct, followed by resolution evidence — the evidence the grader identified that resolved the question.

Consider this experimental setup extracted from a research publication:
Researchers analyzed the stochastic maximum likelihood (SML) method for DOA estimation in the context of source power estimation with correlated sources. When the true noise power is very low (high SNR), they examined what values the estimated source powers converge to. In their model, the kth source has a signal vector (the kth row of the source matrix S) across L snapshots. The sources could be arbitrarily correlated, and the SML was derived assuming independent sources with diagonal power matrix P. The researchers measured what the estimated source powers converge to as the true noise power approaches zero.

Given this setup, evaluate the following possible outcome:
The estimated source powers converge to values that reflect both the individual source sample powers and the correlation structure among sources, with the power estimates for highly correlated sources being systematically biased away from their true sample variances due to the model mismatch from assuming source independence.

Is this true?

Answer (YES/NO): NO